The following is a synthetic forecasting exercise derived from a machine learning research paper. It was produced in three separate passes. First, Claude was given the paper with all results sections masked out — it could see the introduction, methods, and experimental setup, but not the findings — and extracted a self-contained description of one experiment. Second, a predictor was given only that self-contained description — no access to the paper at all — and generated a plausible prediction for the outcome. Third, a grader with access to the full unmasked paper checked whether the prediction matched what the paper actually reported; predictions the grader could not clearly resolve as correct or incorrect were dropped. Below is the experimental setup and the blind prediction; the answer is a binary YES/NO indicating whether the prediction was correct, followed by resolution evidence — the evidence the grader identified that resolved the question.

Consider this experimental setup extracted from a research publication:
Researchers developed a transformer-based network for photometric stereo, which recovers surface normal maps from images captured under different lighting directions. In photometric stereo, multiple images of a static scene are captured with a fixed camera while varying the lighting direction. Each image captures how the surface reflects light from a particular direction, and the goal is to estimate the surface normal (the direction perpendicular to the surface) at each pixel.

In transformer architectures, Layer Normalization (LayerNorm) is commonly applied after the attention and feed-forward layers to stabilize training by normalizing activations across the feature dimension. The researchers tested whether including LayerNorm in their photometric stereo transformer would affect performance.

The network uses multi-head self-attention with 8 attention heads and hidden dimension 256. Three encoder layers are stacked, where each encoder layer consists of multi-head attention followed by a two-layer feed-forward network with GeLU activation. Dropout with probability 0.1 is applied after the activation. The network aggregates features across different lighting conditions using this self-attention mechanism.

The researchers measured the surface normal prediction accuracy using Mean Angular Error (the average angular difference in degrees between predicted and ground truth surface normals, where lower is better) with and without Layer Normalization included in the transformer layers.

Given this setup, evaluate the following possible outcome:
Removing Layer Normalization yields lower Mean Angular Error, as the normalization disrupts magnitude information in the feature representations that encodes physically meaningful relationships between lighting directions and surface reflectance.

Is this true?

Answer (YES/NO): YES